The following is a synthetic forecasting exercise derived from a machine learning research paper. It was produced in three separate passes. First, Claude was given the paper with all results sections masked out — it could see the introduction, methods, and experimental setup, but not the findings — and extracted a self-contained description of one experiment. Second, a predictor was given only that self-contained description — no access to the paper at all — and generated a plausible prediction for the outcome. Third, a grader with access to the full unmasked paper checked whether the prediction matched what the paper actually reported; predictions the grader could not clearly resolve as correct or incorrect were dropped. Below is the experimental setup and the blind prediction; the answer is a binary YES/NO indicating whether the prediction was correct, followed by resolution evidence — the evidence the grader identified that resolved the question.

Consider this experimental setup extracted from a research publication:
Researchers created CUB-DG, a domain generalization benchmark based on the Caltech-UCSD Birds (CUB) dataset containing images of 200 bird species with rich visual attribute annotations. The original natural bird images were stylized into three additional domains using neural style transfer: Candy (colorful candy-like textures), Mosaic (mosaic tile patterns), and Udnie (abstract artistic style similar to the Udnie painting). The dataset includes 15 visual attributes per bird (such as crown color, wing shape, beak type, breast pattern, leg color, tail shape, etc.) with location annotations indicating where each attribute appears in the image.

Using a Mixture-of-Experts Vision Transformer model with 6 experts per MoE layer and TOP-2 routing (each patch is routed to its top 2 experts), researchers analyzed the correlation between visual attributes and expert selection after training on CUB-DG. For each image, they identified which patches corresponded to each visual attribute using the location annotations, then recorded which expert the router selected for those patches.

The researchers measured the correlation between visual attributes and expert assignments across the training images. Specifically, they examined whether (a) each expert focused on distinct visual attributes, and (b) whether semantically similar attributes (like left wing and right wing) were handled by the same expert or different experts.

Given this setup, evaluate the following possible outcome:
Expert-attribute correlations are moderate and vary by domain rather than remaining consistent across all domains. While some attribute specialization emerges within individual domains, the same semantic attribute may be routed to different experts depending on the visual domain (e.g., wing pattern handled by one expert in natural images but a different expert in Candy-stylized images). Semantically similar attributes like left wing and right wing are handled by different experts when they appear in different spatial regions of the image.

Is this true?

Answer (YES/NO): NO